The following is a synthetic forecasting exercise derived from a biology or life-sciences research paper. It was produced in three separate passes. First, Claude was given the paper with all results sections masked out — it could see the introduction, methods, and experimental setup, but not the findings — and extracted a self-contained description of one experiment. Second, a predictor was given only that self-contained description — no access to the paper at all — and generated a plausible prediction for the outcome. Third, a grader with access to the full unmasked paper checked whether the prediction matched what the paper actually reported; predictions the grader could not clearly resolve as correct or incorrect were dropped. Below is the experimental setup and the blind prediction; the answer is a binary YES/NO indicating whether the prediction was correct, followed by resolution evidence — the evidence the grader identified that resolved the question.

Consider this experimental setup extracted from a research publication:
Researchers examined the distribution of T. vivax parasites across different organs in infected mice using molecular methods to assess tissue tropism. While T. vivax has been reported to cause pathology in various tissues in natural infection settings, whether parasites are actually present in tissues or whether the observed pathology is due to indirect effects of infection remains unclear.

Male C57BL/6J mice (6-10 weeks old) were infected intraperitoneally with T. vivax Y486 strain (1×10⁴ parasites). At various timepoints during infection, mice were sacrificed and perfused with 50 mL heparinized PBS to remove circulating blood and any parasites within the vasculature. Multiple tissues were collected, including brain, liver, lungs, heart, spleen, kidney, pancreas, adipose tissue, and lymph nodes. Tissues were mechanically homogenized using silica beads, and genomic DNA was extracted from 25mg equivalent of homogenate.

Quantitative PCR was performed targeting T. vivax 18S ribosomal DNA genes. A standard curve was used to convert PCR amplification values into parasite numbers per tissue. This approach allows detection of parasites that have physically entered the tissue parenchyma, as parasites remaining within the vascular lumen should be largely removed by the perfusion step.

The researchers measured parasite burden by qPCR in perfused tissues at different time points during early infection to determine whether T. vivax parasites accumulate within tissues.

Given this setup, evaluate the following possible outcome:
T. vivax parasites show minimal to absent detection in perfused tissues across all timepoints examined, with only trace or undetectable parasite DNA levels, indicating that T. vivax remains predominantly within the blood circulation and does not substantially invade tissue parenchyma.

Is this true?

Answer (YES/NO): NO